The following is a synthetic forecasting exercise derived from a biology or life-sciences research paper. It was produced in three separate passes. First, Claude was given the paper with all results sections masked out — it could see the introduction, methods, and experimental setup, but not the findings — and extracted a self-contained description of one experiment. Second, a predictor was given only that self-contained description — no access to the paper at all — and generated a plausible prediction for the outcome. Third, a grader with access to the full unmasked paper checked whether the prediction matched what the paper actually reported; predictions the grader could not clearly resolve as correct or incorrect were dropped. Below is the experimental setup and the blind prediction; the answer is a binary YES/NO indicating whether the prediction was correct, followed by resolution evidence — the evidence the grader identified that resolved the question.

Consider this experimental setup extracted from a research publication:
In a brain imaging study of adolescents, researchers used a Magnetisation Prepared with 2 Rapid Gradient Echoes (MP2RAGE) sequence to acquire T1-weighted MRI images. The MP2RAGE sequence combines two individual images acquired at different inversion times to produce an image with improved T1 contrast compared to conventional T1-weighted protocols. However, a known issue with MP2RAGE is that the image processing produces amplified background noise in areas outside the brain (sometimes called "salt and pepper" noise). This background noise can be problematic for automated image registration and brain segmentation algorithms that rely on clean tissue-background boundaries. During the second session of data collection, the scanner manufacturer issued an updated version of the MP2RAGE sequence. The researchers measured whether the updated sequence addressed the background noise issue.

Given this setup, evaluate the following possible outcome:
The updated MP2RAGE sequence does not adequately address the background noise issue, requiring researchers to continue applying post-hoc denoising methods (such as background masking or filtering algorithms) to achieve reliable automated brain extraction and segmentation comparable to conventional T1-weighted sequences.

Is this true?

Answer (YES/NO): NO